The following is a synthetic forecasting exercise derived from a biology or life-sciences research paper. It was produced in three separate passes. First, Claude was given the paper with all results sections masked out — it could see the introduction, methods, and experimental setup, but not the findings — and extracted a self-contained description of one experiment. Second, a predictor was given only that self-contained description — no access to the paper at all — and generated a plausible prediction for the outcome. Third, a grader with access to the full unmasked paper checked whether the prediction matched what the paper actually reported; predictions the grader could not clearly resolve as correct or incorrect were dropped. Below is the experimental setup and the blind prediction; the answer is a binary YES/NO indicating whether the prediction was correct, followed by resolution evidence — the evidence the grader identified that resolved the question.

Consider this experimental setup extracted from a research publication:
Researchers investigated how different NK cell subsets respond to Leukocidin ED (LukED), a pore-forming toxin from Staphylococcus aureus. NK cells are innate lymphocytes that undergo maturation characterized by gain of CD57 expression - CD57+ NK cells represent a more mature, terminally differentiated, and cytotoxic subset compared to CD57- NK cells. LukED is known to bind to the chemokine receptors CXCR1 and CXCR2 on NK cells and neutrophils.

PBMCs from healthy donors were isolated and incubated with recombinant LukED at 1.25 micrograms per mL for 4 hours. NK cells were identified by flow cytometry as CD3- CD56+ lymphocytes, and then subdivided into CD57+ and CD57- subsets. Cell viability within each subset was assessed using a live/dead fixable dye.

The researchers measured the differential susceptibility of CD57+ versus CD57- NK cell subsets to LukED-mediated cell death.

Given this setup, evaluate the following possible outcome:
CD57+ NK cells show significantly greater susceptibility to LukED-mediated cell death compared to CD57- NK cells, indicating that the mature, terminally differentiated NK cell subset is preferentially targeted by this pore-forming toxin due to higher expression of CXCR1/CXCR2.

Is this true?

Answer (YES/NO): YES